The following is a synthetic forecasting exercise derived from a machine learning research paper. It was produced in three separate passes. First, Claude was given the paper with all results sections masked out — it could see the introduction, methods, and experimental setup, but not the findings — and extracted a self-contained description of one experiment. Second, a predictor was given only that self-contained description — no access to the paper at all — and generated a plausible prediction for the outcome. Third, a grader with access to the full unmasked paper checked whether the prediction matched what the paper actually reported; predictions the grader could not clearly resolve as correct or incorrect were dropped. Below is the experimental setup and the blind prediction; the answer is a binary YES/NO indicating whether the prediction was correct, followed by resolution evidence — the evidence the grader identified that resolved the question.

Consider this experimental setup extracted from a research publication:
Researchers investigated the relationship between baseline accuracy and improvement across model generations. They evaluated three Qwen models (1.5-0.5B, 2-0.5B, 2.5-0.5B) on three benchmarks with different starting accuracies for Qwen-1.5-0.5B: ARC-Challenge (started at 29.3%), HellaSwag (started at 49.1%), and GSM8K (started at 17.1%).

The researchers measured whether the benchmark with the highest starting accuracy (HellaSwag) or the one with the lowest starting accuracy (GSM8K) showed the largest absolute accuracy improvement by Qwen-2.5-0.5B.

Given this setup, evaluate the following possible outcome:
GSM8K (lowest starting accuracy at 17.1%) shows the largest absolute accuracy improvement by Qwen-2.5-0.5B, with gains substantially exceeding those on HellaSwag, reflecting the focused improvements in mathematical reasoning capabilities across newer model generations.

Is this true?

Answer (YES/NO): YES